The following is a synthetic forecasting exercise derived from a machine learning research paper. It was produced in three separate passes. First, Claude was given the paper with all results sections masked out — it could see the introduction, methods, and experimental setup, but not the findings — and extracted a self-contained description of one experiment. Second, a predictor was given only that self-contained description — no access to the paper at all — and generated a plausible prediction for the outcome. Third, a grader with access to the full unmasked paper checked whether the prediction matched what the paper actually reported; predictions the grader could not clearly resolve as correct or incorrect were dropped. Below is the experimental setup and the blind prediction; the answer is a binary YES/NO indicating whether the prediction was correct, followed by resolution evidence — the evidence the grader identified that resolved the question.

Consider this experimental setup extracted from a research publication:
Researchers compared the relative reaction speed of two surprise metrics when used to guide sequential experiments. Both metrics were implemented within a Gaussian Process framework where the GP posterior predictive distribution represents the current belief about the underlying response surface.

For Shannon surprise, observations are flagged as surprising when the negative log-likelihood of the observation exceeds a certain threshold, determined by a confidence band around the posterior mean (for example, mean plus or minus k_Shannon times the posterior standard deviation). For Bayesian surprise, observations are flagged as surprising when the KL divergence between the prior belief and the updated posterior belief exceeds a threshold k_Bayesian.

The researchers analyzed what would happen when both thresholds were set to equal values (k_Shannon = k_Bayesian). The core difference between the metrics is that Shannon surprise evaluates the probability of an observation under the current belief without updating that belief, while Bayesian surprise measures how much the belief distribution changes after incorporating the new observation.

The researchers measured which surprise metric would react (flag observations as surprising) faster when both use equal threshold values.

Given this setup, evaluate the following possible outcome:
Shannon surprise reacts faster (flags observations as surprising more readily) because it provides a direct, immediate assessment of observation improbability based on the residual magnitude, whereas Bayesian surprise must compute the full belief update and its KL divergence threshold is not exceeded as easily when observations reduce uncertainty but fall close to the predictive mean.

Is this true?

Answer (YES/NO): YES